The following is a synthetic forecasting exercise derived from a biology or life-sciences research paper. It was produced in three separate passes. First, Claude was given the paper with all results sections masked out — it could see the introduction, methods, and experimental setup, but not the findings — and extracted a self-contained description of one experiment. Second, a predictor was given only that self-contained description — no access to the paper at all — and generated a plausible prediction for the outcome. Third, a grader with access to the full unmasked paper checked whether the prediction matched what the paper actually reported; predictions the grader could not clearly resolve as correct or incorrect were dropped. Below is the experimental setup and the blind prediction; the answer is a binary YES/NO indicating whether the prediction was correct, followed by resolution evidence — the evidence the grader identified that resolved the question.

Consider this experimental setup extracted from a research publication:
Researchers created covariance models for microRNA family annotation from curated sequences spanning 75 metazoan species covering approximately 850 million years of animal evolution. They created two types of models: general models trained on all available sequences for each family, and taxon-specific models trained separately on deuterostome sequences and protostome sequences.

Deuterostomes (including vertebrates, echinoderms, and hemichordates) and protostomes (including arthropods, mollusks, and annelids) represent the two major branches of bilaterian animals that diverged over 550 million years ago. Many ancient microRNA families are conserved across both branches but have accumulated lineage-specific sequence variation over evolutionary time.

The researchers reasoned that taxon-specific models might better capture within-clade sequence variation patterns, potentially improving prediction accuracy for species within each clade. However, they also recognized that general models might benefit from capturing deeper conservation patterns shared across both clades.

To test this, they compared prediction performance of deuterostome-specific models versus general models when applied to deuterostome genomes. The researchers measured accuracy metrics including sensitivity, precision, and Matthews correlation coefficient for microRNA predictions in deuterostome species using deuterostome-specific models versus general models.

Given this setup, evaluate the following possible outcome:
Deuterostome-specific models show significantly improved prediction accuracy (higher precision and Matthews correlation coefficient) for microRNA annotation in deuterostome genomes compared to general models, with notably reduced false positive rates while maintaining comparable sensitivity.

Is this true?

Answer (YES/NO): NO